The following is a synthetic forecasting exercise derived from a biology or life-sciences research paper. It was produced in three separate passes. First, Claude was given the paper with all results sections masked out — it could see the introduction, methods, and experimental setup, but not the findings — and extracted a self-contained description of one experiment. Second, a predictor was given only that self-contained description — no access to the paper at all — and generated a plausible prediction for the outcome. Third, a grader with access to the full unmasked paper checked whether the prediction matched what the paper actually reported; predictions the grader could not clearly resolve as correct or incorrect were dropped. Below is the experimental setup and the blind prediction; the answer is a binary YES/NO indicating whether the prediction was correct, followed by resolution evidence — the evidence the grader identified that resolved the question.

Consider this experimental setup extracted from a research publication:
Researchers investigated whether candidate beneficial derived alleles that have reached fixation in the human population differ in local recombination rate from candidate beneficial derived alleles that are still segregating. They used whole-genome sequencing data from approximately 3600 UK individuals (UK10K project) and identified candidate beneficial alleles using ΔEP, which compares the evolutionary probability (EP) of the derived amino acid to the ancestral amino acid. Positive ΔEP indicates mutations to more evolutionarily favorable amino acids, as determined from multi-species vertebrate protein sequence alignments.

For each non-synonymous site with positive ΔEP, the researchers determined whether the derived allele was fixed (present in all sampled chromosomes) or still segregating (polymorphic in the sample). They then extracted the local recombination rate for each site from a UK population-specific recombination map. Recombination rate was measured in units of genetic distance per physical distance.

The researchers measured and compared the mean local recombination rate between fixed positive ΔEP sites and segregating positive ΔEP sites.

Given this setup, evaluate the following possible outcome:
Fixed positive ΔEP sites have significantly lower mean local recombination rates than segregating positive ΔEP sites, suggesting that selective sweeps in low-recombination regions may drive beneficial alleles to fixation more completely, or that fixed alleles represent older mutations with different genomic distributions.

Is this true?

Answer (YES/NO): NO